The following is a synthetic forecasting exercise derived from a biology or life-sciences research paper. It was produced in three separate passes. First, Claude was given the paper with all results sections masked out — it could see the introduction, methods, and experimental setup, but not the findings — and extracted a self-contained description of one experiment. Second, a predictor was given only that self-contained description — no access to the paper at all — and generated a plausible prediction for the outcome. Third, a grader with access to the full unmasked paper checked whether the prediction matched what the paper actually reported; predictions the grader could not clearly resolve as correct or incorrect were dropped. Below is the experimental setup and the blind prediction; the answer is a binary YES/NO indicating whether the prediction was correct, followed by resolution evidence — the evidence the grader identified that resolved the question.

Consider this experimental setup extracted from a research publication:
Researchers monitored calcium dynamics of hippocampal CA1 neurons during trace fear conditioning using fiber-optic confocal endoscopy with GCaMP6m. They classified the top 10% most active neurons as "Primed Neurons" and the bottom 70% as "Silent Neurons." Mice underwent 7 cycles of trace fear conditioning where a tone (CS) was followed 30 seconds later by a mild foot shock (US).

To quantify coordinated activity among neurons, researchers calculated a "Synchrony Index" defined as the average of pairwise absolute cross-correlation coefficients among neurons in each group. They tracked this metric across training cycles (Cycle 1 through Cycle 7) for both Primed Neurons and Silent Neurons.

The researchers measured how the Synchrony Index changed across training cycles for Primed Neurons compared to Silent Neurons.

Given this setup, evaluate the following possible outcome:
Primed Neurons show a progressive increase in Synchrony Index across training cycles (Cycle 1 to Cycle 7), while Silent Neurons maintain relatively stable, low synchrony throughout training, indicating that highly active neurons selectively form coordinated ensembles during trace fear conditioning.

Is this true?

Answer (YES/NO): YES